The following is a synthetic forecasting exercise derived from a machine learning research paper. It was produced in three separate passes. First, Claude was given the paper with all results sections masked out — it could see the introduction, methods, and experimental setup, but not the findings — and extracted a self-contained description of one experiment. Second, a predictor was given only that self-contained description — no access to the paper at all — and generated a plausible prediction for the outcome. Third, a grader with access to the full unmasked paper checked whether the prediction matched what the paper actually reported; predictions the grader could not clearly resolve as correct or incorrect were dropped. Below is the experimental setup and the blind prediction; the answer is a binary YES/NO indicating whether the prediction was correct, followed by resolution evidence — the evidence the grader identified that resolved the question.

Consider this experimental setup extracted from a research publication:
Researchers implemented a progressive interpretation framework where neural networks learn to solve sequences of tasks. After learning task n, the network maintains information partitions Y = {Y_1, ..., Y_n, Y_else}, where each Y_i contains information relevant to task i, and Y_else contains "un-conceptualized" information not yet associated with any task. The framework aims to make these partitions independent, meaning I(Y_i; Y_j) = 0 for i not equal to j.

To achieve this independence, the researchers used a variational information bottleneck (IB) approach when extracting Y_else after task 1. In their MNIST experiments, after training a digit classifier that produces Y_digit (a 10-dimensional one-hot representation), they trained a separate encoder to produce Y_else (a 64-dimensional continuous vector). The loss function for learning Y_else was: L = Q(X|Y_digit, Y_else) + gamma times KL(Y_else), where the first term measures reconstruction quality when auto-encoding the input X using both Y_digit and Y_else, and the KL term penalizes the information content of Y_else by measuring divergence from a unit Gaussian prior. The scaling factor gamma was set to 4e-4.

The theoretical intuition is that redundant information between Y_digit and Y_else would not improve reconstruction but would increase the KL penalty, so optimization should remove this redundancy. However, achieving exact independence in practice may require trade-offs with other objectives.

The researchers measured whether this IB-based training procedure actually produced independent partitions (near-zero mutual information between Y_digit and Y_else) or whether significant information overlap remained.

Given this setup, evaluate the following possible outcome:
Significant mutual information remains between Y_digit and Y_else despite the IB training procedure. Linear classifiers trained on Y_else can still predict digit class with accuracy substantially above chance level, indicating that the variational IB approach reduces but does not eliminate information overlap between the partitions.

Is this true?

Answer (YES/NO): NO